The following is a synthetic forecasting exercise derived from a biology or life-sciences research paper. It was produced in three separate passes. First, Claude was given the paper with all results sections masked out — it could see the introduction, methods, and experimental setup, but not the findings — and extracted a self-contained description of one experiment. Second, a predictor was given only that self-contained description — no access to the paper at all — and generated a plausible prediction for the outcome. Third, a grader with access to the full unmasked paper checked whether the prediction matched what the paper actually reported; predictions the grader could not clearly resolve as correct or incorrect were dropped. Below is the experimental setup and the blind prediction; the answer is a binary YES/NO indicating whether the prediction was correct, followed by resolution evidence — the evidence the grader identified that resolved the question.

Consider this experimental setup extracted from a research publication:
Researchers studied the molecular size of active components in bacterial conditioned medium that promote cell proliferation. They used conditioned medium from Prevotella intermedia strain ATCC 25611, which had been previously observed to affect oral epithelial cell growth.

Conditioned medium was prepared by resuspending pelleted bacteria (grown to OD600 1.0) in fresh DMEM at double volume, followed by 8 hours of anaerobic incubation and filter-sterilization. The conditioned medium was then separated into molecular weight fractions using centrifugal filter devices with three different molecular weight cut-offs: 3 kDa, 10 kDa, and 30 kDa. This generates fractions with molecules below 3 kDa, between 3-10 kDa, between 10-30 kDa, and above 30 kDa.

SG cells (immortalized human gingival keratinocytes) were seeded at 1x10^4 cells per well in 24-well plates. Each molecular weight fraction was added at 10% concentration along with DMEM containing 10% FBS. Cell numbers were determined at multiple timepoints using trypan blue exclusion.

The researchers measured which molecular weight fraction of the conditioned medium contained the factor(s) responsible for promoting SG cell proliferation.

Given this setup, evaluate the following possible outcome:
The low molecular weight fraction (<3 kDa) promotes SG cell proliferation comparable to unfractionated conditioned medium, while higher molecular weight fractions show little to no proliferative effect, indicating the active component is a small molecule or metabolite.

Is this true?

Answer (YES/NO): NO